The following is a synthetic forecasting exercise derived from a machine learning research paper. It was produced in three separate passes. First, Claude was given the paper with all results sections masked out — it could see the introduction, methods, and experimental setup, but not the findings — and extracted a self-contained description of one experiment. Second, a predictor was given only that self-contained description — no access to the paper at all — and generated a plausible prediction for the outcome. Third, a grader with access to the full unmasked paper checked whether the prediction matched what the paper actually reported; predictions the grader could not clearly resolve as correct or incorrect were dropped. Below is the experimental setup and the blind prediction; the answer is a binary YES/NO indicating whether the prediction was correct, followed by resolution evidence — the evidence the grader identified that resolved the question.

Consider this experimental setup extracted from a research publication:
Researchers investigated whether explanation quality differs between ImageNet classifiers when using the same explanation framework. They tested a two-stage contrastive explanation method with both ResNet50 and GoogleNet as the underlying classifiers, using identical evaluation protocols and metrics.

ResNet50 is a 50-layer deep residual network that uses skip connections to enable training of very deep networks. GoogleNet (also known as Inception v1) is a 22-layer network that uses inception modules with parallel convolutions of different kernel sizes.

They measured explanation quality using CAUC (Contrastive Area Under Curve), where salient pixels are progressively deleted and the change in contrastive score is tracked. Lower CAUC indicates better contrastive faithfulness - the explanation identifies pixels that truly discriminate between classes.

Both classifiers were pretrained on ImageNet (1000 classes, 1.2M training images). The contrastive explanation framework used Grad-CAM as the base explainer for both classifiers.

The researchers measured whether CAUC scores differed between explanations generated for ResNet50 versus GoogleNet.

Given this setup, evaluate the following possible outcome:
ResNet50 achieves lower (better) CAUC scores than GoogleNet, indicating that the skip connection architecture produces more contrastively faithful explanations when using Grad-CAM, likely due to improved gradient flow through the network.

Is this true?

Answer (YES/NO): NO